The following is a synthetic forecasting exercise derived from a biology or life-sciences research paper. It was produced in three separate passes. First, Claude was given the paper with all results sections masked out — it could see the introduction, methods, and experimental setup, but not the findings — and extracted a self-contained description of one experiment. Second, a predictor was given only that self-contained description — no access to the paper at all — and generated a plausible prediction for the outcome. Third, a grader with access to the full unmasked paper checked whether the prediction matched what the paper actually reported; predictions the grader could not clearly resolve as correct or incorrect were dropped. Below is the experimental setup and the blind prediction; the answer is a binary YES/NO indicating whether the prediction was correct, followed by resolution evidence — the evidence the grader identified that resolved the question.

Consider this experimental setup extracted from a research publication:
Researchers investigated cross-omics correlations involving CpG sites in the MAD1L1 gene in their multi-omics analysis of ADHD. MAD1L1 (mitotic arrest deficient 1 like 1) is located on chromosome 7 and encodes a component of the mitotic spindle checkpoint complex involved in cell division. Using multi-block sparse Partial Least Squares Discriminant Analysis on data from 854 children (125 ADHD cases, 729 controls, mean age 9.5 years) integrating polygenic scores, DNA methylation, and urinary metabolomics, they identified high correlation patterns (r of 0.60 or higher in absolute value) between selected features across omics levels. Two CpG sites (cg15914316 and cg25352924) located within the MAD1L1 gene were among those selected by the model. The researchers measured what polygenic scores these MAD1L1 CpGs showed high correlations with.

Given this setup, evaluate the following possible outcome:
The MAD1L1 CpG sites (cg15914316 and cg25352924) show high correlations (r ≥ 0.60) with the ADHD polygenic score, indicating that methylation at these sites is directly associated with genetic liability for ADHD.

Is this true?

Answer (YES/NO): NO